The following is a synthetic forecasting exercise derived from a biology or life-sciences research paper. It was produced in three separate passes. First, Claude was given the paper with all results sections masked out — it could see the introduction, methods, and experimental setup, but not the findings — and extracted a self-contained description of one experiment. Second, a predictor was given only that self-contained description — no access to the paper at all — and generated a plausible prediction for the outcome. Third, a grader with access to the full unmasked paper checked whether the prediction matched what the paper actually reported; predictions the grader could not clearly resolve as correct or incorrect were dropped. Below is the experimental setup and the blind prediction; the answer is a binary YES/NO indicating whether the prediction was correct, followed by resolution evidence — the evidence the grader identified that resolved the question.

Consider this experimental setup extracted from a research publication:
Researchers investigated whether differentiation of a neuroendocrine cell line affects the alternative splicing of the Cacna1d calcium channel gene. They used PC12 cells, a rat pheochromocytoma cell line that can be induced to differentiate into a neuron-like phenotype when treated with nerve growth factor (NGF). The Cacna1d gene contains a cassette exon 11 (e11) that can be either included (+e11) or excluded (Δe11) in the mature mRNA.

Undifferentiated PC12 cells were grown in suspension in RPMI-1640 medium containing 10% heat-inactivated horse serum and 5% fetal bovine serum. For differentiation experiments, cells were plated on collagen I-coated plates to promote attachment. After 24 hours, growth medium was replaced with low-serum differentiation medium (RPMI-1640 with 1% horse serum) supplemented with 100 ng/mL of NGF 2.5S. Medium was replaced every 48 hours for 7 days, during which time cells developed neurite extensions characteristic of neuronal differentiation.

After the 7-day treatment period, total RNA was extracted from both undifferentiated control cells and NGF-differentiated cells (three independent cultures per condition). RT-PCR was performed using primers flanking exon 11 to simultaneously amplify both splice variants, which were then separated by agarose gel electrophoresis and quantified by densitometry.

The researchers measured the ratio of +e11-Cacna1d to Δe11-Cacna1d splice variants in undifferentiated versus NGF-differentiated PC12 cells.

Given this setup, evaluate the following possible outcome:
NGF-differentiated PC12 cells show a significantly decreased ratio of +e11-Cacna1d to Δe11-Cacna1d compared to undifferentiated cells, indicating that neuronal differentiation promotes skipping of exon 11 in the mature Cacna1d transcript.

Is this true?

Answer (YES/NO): NO